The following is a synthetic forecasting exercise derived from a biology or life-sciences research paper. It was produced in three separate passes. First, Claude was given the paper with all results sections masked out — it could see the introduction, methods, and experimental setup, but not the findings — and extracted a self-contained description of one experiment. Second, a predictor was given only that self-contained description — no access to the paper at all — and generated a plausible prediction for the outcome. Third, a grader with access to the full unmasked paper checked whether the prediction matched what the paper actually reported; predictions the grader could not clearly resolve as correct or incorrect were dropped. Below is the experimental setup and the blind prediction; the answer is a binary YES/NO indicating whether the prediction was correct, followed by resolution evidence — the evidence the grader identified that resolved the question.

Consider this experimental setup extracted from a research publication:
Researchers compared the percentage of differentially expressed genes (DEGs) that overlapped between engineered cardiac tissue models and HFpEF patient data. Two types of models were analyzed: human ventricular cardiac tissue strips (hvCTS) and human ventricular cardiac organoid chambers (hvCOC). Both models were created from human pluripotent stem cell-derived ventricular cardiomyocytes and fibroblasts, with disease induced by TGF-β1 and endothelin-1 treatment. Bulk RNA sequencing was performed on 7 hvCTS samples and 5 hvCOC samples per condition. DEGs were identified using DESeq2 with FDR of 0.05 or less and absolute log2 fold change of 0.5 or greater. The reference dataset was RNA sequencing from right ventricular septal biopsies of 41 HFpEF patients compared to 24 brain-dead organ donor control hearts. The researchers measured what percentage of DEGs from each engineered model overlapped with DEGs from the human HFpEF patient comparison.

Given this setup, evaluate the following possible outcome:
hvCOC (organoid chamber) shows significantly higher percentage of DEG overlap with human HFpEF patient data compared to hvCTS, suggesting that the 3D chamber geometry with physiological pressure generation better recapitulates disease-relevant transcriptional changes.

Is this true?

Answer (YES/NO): NO